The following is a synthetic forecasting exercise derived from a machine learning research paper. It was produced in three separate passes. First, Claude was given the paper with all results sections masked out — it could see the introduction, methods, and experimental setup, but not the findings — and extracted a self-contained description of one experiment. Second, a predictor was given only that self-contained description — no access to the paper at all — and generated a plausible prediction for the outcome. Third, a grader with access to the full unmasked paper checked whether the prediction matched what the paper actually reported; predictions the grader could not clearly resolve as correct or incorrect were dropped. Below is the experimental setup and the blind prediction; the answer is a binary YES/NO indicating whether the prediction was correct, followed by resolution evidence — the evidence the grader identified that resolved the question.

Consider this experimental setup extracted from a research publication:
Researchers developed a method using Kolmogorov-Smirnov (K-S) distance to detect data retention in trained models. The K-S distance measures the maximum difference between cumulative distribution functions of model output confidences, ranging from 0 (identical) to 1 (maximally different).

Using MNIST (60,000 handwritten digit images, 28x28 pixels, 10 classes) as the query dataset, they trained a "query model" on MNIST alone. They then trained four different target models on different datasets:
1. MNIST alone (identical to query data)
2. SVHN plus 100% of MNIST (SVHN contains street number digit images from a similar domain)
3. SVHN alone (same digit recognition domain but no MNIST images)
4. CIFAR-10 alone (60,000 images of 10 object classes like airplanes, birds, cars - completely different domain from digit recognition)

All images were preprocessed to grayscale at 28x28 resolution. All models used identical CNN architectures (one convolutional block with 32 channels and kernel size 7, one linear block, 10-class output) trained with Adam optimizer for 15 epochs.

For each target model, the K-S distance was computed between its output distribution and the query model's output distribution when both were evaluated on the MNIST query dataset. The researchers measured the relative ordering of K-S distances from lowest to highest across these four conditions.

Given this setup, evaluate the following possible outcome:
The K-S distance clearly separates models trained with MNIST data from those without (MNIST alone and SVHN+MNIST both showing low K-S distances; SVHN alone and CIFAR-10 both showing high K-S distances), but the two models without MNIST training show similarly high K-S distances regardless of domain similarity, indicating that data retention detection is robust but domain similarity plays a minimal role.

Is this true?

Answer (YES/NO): NO